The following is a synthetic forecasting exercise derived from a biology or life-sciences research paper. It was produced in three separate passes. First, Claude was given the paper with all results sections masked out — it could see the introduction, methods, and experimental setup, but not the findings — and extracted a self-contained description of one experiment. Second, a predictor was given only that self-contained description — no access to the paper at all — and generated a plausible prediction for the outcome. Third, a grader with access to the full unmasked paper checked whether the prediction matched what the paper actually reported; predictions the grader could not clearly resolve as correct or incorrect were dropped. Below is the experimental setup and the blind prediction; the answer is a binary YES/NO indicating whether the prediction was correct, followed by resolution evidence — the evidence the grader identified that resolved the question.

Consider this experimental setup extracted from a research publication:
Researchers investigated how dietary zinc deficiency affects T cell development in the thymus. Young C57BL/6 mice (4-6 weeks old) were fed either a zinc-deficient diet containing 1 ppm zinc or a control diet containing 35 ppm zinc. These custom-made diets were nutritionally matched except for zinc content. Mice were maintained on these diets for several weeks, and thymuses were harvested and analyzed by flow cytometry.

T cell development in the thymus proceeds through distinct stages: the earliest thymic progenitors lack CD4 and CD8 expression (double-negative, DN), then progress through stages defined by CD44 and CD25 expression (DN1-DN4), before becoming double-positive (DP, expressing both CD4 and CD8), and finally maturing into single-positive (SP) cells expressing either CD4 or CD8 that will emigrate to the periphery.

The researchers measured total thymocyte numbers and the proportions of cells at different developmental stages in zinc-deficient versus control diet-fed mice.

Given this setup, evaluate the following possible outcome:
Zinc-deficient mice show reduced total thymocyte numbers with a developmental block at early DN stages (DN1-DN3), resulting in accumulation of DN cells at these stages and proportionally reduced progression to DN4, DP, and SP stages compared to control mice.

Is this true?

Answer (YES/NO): NO